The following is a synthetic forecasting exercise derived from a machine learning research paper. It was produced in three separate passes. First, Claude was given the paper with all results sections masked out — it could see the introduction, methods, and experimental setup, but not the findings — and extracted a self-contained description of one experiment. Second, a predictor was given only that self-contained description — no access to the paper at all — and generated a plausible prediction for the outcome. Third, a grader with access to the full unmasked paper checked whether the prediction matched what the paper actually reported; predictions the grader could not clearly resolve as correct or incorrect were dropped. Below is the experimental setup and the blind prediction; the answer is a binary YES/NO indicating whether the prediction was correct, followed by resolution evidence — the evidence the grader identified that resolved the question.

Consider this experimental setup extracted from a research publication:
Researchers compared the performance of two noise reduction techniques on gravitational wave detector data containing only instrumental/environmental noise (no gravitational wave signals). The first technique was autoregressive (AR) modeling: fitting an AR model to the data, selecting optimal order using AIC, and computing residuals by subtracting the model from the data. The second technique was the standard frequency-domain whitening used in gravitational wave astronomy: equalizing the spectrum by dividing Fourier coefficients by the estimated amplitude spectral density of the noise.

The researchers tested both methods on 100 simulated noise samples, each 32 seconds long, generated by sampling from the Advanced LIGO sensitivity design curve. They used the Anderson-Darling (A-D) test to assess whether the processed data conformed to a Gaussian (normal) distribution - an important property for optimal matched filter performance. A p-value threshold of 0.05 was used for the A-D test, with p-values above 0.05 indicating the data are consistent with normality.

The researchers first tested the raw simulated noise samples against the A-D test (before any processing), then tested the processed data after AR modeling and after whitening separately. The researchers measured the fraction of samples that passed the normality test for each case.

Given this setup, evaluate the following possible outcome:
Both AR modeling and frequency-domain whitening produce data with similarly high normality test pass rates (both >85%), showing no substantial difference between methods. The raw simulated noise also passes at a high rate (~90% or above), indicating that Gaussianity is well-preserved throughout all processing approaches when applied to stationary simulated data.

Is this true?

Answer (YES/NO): NO